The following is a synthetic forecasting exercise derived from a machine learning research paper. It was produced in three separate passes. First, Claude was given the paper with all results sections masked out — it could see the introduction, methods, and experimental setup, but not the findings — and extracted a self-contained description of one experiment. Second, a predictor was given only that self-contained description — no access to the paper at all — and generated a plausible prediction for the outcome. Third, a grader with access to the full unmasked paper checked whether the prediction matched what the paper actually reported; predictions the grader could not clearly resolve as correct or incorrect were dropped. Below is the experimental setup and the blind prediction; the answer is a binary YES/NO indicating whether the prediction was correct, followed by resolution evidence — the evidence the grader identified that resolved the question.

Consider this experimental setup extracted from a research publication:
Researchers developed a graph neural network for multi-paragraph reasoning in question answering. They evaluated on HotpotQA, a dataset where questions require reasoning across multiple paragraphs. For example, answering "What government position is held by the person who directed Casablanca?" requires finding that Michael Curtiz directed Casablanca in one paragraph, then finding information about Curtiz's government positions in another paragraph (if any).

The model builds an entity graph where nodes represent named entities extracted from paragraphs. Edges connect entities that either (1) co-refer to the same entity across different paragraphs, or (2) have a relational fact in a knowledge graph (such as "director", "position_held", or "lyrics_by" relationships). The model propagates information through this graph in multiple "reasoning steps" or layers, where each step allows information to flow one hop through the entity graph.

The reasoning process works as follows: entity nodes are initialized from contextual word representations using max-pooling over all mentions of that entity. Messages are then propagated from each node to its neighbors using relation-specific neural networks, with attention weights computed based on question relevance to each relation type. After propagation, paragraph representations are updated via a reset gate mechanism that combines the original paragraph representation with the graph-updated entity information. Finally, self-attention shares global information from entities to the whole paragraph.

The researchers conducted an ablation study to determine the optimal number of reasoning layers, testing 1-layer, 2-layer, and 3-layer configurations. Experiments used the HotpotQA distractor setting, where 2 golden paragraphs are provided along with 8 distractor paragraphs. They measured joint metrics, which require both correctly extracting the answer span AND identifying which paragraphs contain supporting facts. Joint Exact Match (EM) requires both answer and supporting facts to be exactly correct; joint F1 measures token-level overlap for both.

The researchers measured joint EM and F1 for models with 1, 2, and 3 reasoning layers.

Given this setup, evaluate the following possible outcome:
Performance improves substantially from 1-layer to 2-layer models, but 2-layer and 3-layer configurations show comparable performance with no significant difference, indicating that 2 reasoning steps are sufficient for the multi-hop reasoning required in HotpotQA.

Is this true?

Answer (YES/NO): NO